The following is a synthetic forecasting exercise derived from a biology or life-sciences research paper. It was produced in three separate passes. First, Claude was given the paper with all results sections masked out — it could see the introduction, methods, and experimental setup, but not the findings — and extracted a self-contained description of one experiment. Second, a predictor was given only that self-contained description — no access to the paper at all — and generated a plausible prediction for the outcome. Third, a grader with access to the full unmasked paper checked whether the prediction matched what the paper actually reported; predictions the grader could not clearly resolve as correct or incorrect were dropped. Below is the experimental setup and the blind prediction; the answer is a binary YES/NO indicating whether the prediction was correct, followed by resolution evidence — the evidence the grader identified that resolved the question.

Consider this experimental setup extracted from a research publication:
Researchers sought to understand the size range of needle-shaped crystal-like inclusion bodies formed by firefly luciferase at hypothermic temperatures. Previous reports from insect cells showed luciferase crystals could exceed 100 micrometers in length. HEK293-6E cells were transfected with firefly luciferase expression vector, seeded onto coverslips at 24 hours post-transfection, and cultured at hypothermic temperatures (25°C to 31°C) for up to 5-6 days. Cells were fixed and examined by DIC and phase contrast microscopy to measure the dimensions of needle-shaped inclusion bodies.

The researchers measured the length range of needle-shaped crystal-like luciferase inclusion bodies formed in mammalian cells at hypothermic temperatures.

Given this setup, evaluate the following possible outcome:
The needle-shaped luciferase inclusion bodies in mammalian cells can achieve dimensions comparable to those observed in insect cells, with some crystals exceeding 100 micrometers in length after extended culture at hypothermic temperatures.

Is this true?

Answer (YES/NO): YES